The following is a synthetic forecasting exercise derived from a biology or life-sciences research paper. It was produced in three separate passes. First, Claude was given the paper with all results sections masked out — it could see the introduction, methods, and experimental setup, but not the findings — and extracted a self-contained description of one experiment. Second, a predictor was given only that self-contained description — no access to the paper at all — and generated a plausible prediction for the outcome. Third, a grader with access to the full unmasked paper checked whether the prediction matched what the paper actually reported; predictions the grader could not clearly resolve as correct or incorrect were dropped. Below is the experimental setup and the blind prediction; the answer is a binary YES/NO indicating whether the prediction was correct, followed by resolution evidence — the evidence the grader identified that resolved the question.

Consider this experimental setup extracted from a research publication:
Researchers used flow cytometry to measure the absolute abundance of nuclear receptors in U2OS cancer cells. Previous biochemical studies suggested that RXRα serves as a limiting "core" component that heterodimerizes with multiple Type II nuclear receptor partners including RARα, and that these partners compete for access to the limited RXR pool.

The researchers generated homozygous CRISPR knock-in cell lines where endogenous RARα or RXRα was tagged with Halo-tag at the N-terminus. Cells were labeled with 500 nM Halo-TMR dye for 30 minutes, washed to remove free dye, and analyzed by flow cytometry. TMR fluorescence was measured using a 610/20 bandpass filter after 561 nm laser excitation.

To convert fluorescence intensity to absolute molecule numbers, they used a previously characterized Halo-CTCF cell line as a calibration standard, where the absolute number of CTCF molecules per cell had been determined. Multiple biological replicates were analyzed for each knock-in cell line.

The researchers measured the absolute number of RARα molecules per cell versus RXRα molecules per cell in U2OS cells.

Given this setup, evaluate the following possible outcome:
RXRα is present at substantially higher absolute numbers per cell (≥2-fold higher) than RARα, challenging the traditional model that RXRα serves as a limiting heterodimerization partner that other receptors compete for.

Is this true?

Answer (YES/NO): NO